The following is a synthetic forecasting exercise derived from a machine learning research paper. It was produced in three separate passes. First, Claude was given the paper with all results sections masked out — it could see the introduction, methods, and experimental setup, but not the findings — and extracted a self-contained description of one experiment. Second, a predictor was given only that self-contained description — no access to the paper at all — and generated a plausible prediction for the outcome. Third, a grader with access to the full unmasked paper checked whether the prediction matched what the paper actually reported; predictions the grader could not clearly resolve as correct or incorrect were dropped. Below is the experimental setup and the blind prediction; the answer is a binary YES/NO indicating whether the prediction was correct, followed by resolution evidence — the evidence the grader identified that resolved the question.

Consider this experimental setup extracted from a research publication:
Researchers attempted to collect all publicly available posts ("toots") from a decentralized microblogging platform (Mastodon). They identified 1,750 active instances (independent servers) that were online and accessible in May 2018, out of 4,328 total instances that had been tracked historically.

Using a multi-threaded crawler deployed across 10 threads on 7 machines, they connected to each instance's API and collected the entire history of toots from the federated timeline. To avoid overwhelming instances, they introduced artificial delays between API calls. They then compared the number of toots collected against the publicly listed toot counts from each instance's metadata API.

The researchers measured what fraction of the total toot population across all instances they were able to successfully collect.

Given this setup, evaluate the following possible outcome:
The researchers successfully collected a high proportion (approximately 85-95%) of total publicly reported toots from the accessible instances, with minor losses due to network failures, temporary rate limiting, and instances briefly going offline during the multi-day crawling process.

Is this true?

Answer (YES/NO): NO